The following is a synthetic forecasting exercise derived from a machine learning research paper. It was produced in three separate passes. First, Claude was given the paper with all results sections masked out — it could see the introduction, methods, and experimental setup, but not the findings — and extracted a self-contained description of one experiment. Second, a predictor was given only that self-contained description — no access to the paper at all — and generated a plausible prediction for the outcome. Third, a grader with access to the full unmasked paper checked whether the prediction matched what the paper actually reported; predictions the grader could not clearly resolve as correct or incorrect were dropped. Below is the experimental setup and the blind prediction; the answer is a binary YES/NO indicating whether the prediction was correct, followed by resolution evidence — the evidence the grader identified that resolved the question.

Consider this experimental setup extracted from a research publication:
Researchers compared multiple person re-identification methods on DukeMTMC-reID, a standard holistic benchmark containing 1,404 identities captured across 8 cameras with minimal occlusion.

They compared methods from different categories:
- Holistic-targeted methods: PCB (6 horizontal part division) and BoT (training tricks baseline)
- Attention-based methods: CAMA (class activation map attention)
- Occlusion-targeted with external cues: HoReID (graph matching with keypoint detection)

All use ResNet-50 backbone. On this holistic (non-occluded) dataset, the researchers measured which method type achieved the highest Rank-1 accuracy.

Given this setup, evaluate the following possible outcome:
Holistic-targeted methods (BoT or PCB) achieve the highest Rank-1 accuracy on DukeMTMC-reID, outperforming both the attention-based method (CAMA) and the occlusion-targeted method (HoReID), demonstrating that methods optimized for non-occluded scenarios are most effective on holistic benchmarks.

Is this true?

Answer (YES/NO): NO